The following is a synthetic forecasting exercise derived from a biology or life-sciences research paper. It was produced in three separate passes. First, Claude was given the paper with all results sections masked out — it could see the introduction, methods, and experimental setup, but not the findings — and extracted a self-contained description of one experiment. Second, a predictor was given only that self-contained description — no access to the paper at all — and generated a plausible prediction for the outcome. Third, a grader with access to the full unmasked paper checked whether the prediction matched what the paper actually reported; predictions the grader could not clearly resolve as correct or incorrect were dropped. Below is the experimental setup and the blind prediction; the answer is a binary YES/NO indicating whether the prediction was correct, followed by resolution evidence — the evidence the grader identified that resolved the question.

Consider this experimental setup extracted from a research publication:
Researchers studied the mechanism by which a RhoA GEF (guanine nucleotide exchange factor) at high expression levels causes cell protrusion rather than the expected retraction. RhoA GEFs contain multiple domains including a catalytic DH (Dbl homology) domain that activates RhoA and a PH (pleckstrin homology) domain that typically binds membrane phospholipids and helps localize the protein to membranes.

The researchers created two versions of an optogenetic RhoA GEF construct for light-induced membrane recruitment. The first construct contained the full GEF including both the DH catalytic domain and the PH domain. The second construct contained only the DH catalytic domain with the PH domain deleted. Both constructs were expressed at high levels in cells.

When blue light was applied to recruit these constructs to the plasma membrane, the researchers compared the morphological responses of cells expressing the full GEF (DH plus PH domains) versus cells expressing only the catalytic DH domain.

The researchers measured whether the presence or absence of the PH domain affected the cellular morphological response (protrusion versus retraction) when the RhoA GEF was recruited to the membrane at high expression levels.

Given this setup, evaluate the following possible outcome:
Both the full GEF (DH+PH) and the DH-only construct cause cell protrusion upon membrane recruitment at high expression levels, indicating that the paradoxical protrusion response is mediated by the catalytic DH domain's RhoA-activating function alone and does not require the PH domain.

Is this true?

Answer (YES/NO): NO